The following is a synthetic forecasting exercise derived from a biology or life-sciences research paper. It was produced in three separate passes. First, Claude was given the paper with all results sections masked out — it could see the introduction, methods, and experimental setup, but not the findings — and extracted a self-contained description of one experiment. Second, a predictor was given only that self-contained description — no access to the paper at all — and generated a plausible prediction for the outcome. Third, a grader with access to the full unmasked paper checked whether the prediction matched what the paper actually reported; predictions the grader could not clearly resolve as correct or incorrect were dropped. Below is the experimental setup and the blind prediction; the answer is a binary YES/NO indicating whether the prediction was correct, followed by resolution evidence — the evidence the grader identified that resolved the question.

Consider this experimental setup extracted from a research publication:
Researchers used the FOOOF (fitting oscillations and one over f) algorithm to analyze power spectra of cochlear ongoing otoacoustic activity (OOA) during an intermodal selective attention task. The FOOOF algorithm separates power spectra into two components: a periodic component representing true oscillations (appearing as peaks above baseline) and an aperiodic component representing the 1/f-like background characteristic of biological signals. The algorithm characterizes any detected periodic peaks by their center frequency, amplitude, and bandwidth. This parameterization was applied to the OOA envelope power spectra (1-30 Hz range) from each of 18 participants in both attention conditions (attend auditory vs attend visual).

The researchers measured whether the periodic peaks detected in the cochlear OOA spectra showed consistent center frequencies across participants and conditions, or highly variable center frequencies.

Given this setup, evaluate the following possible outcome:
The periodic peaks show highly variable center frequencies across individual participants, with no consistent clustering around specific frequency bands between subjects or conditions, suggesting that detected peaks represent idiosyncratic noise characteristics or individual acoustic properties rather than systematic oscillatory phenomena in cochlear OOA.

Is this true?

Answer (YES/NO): NO